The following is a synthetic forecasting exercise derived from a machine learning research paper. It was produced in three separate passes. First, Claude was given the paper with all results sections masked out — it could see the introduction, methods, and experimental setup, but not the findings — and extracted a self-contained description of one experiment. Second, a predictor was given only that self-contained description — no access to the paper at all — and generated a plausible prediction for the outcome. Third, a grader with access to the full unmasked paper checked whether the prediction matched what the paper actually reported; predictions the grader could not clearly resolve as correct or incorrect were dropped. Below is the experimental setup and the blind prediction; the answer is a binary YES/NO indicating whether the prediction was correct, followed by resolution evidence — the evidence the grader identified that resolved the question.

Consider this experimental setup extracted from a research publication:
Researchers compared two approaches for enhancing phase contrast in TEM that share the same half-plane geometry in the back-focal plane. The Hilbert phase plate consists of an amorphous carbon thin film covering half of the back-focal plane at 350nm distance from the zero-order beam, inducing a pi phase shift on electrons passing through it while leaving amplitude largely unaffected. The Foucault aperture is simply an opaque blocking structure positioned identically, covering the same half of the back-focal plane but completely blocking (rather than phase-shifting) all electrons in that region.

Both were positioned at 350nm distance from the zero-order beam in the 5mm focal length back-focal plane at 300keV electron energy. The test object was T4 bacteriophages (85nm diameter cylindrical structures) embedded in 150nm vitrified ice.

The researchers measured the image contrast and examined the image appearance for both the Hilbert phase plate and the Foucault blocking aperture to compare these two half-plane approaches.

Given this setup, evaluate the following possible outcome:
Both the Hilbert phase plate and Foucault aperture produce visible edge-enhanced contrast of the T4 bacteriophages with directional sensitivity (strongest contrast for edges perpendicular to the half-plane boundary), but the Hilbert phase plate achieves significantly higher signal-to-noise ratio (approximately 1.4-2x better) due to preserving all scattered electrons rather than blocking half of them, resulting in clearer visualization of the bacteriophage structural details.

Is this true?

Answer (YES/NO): NO